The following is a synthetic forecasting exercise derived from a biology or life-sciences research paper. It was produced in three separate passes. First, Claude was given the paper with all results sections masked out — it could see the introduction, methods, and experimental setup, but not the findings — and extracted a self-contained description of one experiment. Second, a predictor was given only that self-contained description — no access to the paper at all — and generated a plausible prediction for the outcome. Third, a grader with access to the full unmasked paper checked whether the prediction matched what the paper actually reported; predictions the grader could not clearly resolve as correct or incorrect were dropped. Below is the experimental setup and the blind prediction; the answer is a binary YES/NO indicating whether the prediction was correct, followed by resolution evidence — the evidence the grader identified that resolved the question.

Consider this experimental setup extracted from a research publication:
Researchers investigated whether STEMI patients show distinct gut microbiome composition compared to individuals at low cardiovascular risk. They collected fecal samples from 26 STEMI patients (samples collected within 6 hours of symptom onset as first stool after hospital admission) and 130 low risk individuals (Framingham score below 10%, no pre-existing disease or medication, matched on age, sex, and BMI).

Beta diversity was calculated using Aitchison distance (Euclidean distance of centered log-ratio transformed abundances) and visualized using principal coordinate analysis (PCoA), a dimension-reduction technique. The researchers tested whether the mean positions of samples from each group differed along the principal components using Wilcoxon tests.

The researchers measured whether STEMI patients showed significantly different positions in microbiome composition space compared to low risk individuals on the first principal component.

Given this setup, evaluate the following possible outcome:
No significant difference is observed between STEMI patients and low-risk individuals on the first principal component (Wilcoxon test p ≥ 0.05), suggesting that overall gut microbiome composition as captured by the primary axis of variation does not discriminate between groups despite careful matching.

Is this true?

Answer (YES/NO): YES